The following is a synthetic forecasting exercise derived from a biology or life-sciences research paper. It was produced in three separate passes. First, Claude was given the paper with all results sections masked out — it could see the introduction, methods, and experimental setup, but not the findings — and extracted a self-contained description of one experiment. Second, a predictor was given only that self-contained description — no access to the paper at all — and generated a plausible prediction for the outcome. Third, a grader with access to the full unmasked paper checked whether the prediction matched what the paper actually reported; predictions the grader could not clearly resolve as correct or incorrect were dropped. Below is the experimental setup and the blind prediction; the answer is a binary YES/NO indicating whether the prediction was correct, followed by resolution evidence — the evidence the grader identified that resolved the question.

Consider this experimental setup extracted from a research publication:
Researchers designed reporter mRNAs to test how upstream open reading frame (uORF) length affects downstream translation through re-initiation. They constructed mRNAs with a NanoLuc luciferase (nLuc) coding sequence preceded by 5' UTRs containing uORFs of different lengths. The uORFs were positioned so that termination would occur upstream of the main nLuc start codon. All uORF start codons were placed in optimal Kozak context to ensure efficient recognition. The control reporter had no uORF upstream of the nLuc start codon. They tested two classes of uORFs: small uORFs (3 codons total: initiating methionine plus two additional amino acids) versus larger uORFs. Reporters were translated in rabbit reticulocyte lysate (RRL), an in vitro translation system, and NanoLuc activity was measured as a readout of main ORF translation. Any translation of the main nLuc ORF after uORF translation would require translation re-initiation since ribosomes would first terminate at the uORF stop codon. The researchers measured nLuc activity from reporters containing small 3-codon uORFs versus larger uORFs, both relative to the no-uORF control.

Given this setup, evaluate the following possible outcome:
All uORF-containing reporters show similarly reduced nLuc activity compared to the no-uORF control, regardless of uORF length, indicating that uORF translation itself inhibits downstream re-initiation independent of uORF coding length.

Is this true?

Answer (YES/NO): NO